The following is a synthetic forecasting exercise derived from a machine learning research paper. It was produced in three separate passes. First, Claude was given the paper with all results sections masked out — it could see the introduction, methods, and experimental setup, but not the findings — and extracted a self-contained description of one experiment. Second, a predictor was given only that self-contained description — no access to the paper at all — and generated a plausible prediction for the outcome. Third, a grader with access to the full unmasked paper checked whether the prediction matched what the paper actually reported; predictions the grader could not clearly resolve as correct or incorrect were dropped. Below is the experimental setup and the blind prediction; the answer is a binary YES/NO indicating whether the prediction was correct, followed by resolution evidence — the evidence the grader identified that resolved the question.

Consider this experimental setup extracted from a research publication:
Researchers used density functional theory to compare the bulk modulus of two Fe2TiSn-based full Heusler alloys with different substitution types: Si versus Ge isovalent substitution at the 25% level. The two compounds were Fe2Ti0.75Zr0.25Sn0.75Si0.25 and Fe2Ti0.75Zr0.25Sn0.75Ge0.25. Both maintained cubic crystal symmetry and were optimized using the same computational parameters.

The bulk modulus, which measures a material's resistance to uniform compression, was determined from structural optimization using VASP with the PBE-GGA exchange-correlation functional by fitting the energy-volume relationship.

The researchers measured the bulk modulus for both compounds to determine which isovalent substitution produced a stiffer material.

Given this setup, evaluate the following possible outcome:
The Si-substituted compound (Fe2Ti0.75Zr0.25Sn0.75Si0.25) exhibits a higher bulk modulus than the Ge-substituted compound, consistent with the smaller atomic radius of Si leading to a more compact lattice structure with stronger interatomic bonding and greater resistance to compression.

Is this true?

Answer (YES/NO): YES